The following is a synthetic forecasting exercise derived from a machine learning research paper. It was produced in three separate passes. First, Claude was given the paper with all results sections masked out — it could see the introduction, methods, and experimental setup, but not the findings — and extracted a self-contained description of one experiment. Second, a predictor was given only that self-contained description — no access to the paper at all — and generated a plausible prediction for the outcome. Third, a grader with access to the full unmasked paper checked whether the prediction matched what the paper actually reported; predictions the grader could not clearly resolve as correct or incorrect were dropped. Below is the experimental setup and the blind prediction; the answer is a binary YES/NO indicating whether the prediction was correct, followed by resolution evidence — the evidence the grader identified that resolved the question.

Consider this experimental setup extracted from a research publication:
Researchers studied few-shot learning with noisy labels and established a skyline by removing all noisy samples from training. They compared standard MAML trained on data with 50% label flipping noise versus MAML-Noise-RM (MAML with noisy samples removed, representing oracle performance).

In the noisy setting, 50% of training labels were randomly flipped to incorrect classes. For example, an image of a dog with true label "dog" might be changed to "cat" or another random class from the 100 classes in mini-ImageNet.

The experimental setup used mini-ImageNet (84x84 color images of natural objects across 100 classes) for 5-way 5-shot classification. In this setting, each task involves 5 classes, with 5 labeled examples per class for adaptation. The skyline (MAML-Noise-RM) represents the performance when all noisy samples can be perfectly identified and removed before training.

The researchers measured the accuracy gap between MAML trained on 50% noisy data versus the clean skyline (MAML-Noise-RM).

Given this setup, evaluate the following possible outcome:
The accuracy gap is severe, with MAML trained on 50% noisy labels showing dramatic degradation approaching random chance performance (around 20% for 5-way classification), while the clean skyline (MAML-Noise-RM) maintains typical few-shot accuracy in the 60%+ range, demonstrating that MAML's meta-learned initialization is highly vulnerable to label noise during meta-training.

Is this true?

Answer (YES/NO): NO